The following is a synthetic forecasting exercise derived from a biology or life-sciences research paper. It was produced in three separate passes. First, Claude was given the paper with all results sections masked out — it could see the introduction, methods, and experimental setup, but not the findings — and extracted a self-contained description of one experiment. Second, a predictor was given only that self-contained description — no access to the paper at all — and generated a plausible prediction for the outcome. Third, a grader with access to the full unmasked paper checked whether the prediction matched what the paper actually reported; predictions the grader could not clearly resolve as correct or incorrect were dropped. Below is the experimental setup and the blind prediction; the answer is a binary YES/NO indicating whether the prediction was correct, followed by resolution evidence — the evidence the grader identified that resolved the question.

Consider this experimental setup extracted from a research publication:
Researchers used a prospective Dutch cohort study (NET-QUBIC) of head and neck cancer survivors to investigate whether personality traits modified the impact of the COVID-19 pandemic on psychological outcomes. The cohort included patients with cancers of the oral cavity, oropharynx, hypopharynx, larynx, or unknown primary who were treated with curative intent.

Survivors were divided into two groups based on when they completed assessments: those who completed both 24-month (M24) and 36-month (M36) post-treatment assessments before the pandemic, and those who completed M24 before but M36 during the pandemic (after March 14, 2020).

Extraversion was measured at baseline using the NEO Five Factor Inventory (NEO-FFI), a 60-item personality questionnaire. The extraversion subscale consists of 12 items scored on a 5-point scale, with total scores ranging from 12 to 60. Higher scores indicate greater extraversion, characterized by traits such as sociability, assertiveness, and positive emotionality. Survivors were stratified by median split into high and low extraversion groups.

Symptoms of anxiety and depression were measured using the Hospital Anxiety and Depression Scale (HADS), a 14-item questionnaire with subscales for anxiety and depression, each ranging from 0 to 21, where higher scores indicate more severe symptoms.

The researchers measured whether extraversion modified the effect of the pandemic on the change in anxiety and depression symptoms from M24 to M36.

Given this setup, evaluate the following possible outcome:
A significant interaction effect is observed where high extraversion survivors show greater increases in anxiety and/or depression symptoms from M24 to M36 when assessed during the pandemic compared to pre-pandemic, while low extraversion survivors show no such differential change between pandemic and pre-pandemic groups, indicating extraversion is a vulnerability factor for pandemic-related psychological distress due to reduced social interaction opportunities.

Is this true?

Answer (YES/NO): NO